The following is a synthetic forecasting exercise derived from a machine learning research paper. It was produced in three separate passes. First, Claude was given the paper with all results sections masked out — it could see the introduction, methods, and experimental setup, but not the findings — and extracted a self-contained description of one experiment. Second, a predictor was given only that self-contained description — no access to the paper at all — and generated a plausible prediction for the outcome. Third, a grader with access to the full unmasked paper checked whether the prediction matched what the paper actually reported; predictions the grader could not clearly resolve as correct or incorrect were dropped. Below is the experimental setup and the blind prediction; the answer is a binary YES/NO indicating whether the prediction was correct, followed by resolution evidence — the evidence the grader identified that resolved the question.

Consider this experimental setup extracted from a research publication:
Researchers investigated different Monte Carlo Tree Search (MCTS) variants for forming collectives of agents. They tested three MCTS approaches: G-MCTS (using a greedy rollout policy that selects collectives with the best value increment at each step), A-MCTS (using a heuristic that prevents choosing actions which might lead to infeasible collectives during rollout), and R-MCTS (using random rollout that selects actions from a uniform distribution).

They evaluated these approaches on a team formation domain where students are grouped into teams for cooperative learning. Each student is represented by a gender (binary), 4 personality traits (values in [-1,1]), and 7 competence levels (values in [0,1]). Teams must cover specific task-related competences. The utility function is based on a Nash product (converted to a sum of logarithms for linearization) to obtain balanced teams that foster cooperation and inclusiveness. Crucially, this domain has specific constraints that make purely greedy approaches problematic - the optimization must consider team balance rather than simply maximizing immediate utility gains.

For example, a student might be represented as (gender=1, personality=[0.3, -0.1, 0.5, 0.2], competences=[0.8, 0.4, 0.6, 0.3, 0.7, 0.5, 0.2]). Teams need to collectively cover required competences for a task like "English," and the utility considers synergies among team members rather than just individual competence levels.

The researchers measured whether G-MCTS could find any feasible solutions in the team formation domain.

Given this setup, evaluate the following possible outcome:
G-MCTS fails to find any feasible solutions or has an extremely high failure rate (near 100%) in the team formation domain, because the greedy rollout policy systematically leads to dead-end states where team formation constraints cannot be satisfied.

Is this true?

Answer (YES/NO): YES